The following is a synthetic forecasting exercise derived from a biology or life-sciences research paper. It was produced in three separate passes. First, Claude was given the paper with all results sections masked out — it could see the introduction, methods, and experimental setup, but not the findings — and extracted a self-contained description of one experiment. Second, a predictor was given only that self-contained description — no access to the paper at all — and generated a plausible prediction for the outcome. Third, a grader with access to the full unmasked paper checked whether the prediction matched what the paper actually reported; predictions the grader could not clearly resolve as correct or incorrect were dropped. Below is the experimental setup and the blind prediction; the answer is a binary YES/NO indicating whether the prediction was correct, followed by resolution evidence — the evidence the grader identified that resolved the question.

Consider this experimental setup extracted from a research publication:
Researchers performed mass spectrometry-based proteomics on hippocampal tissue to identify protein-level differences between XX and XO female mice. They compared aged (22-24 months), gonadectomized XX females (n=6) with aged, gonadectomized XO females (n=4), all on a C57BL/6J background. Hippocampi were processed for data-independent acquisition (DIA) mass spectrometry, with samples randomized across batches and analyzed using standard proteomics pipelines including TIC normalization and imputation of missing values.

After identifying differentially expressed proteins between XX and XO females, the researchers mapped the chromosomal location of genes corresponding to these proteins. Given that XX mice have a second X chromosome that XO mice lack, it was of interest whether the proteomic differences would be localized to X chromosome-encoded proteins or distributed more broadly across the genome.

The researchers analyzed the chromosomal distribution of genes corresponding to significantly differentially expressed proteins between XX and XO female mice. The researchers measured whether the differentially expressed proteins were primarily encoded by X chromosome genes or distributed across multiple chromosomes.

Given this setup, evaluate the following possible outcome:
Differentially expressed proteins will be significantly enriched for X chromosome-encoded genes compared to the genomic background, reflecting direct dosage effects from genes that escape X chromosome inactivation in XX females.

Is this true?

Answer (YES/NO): NO